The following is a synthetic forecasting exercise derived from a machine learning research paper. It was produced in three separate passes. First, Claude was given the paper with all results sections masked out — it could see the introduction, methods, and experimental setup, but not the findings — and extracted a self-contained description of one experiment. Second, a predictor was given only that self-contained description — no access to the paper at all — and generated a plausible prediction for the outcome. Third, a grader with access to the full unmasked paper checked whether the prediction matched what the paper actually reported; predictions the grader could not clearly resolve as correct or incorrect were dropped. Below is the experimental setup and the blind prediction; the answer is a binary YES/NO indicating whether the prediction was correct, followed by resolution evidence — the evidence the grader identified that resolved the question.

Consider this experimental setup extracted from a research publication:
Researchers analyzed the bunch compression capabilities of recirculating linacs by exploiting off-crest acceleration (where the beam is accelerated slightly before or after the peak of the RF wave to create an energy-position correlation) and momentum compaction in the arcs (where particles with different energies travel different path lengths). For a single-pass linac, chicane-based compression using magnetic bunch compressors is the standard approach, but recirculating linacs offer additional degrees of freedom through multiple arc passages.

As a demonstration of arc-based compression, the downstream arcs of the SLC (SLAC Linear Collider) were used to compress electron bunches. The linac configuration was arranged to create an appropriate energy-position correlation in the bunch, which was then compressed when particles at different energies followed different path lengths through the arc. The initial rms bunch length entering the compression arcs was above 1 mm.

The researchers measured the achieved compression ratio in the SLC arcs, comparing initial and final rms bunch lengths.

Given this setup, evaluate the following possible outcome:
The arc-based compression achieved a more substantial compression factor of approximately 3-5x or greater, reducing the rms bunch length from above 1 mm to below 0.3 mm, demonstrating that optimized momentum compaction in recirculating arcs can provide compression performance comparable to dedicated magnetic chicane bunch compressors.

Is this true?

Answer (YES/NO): NO